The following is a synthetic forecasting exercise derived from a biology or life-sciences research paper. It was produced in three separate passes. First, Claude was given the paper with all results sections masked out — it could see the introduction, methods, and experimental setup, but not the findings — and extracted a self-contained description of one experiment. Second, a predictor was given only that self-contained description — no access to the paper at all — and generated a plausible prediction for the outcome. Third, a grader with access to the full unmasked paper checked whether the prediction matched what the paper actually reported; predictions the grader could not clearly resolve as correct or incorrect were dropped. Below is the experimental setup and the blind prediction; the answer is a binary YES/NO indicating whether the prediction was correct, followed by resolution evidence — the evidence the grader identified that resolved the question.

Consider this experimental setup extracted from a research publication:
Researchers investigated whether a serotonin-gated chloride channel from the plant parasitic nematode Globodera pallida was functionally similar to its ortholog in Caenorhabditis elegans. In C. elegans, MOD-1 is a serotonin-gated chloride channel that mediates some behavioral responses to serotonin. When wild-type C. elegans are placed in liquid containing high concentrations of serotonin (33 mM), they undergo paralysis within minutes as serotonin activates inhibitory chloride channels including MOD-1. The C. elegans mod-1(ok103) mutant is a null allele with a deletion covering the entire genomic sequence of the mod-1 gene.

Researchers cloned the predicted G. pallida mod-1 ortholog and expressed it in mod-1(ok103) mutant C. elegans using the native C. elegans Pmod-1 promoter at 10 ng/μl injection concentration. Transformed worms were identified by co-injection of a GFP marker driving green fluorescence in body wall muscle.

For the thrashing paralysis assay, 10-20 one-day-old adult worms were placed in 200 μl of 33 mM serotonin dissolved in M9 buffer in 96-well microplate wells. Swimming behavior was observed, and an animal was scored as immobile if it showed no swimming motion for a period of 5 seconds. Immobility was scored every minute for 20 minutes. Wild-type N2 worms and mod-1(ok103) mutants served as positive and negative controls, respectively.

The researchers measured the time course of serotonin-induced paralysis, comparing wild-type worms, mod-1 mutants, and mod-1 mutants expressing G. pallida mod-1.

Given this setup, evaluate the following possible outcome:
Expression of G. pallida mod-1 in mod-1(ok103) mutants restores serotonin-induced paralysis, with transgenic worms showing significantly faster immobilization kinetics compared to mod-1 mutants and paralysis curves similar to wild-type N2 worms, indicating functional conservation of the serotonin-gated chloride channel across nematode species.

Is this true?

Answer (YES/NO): YES